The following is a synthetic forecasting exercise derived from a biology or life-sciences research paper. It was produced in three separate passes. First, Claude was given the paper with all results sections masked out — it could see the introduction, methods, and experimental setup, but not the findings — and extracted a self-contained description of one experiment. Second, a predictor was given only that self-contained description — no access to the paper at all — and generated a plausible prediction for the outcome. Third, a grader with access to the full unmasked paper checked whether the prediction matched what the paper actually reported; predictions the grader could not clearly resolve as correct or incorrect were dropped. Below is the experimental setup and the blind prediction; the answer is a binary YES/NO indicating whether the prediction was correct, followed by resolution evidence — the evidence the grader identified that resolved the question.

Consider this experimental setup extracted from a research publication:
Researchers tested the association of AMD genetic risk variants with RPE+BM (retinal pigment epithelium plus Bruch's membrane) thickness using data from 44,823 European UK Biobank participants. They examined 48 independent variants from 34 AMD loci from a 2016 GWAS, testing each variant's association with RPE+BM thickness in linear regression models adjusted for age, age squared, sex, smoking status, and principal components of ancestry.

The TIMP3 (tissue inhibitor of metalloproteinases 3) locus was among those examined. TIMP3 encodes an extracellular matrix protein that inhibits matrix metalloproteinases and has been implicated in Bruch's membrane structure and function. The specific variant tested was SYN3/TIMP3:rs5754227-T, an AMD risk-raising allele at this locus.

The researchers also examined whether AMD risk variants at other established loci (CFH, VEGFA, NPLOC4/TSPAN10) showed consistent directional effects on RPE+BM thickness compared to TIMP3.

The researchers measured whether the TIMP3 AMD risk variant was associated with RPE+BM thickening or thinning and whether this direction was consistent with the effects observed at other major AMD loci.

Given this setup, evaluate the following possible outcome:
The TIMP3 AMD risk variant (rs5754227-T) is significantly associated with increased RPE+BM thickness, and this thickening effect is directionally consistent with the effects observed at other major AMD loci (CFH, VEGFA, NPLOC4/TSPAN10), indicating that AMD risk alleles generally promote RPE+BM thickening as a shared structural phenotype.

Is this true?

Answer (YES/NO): NO